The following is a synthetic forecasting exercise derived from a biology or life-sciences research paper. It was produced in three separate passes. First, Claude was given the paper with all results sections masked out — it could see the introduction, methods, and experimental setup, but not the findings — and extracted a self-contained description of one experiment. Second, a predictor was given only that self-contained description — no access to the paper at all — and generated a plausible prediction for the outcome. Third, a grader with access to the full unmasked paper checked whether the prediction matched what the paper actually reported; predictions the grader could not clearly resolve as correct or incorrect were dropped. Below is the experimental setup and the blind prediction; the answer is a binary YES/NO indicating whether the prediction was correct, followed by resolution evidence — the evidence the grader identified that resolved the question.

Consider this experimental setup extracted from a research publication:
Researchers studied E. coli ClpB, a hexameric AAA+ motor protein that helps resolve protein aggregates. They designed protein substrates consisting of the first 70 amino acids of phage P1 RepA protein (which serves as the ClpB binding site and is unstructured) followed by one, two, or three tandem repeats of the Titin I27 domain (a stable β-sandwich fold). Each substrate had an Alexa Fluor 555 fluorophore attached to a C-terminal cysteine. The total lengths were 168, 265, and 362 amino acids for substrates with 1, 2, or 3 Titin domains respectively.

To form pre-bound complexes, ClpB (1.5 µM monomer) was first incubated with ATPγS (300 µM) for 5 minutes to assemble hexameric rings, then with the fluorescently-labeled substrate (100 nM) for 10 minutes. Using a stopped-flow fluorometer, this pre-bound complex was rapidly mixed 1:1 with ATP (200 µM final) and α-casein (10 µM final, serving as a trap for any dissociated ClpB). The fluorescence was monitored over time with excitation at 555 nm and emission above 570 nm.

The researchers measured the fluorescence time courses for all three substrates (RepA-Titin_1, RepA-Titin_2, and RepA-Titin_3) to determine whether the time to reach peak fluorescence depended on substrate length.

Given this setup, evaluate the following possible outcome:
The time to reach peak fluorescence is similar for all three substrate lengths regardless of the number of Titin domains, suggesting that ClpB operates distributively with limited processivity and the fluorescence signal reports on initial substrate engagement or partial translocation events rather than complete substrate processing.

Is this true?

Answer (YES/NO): NO